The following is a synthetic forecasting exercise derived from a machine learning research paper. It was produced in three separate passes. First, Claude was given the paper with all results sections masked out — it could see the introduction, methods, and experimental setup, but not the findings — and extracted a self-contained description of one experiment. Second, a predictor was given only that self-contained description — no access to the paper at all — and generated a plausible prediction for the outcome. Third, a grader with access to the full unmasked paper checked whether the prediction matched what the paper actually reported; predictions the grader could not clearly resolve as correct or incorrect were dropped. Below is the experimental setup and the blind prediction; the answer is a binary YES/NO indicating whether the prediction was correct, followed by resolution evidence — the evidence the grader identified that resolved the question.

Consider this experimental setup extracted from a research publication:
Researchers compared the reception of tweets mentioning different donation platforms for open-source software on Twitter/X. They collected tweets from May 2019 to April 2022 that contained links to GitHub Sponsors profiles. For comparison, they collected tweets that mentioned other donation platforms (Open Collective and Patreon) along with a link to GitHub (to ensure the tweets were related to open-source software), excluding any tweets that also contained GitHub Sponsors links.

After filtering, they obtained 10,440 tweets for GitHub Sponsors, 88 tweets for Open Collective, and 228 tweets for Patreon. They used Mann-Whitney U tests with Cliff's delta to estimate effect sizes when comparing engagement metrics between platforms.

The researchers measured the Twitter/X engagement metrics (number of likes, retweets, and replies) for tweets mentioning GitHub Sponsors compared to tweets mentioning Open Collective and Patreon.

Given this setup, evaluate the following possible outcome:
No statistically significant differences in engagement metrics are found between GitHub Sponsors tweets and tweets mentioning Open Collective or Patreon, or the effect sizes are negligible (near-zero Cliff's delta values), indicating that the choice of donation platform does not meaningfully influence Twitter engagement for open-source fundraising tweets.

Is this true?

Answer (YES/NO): NO